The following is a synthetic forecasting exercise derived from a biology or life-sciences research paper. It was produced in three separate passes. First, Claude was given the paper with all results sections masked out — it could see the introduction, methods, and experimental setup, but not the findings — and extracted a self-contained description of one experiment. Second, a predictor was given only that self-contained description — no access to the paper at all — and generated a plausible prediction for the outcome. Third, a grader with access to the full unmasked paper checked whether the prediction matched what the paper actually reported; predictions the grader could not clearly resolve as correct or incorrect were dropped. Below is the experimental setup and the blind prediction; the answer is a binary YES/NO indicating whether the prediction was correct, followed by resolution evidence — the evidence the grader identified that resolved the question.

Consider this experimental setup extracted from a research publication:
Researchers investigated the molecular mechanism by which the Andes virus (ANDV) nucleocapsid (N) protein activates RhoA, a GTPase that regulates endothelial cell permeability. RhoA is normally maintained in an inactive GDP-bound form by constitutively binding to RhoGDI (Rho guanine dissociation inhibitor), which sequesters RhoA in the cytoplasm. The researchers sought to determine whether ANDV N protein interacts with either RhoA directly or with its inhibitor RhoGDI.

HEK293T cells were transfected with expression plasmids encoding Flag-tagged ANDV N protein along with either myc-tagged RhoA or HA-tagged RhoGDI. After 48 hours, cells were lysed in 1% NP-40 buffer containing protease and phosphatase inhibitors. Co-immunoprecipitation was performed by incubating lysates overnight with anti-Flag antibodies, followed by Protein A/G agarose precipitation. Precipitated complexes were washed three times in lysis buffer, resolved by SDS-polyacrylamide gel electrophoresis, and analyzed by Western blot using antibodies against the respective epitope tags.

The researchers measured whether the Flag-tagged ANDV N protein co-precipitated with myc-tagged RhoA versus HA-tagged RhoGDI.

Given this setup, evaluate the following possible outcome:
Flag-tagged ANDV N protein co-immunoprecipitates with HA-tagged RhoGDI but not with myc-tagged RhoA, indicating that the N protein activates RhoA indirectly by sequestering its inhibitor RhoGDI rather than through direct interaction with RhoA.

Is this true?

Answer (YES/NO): YES